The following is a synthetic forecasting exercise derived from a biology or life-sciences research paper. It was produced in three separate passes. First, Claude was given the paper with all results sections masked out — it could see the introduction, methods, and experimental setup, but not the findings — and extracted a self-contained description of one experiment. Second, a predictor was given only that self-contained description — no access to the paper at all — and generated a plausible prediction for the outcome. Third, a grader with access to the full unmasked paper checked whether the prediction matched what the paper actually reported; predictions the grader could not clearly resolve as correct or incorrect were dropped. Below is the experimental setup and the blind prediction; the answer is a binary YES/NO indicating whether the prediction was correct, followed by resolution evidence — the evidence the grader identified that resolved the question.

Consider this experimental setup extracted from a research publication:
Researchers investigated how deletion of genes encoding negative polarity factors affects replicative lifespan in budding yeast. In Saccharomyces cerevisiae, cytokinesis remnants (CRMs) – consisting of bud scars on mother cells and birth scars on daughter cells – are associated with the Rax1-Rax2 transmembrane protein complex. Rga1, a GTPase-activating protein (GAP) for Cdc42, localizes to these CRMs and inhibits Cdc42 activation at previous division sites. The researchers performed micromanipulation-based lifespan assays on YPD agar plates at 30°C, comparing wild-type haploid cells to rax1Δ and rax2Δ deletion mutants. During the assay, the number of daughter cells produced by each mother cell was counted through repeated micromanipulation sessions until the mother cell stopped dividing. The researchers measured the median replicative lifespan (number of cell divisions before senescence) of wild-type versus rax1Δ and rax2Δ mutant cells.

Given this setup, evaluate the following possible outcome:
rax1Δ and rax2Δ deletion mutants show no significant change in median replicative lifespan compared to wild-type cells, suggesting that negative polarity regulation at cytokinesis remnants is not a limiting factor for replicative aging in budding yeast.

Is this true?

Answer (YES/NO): NO